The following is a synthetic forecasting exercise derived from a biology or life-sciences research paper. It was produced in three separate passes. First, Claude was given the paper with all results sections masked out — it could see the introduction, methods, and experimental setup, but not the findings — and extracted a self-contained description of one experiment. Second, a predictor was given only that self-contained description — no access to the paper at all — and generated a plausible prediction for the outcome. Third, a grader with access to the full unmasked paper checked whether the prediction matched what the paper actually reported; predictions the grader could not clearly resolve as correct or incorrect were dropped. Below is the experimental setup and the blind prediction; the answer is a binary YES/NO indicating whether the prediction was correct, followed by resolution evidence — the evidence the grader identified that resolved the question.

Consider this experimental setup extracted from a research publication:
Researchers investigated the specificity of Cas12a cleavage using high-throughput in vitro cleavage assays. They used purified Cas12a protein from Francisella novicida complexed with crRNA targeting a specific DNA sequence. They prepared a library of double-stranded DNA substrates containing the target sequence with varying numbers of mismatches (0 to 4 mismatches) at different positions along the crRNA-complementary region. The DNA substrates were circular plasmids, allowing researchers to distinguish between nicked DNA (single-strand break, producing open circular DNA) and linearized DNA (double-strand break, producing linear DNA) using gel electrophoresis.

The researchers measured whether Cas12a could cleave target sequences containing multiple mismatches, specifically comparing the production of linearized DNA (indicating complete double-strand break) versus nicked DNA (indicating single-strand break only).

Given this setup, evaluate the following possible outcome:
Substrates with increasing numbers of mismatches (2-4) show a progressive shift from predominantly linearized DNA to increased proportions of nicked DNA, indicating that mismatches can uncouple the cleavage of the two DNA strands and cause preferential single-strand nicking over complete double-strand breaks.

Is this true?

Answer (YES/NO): YES